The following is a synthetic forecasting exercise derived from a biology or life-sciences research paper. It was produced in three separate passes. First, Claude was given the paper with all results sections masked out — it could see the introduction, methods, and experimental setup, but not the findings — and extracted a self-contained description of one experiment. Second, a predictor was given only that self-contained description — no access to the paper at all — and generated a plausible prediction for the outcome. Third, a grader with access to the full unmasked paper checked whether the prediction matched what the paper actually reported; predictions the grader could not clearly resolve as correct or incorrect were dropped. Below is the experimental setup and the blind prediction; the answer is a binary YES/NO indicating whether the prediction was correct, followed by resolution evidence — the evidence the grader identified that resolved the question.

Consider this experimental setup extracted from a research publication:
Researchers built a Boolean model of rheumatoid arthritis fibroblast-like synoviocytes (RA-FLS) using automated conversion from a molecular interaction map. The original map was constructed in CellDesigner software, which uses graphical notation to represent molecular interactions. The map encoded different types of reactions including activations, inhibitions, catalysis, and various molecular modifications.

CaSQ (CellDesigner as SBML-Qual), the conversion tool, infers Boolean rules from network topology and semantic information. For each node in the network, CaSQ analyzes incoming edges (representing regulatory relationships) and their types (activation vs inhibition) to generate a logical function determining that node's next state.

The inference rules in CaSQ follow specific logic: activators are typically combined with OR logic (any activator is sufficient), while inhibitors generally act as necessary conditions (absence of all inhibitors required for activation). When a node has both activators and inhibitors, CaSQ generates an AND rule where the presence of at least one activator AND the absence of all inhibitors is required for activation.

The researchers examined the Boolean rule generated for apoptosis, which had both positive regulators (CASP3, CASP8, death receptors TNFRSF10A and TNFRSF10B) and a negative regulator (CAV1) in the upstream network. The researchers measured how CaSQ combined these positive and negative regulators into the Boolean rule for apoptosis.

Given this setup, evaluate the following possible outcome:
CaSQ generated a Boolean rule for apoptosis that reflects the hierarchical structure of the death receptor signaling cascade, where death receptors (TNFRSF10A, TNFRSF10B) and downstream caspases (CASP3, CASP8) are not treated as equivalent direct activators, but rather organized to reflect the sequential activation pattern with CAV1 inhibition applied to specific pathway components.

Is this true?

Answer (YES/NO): NO